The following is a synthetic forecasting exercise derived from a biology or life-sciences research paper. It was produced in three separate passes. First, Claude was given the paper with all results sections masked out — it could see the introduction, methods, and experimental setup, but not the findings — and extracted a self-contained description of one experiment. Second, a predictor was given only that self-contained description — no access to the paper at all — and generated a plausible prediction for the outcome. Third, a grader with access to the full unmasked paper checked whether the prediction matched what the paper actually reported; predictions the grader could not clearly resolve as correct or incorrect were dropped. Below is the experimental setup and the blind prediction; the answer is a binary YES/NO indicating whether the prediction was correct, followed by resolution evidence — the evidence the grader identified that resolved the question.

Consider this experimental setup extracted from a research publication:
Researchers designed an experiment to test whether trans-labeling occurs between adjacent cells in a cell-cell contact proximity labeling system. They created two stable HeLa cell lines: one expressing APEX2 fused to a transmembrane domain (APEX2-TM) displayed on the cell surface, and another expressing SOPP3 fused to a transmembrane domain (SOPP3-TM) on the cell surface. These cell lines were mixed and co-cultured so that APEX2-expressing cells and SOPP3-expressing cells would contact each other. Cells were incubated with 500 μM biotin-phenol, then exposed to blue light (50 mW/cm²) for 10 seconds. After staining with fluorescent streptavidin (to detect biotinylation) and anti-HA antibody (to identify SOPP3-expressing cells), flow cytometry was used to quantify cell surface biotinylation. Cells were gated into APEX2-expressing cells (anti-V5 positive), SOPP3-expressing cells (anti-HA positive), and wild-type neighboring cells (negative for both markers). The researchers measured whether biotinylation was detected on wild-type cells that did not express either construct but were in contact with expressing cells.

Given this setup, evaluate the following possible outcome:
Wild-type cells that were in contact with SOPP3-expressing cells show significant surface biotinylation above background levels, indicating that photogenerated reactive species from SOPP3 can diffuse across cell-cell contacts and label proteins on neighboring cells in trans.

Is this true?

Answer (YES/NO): YES